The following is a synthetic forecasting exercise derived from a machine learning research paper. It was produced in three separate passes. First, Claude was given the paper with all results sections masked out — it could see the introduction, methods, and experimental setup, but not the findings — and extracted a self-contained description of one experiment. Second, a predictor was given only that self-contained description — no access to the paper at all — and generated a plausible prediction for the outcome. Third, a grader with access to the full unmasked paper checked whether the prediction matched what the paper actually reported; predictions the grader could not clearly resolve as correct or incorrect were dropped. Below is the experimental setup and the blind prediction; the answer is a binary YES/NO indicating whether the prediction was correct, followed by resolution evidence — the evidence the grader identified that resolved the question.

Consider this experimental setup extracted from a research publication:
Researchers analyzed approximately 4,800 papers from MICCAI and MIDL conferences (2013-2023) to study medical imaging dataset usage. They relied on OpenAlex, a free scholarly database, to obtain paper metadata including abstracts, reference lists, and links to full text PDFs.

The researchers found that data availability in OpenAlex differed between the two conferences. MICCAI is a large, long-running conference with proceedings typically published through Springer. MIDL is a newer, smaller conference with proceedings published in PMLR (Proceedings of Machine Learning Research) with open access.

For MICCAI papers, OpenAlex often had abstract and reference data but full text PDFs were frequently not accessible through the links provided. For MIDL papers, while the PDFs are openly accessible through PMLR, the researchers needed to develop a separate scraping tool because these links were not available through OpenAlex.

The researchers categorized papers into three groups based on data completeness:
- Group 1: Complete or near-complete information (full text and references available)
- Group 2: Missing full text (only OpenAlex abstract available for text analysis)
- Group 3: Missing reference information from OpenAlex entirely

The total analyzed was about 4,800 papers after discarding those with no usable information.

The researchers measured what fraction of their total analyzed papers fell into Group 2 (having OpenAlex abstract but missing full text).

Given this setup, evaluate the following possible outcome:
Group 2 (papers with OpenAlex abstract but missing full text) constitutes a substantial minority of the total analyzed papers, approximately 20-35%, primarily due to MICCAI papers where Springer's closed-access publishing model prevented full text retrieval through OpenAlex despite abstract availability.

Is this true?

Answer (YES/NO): NO